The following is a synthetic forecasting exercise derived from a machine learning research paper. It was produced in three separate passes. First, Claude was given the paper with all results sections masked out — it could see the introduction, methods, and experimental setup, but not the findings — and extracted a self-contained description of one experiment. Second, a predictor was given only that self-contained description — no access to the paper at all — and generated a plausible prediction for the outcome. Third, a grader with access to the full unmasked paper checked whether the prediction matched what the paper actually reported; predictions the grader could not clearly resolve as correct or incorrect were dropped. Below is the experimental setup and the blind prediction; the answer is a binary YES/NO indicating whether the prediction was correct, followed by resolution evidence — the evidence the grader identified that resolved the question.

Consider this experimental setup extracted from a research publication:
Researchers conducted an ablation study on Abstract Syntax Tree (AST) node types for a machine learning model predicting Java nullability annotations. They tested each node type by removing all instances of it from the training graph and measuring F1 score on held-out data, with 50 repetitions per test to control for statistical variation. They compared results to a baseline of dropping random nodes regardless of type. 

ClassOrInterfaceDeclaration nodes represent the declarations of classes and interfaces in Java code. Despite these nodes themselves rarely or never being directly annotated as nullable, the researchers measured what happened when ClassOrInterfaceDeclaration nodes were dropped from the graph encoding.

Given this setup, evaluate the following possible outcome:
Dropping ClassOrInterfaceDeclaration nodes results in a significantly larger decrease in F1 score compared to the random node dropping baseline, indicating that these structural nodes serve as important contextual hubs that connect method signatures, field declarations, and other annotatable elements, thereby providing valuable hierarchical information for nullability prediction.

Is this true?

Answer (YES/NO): YES